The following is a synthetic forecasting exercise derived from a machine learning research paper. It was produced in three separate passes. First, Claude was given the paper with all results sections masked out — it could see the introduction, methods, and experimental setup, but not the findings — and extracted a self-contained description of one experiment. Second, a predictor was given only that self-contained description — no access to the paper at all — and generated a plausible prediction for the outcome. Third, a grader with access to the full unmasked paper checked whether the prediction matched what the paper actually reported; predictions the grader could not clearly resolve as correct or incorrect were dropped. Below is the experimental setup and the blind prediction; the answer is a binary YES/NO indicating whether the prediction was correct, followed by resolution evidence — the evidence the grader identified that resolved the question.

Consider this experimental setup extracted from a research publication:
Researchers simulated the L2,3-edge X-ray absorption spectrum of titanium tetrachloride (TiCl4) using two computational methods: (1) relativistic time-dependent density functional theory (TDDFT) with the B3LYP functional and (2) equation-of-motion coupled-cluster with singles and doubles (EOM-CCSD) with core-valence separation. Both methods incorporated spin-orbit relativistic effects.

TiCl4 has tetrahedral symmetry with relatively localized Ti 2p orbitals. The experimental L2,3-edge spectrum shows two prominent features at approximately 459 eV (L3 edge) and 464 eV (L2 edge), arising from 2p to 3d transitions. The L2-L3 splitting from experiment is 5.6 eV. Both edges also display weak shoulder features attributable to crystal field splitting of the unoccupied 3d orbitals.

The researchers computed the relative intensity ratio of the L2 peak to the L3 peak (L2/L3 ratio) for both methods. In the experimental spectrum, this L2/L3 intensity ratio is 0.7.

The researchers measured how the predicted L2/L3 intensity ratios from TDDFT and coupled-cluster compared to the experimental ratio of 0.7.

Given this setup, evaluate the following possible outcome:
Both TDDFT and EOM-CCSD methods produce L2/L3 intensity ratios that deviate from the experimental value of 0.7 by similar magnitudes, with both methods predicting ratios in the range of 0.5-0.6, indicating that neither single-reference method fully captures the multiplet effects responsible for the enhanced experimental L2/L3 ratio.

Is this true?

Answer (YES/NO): NO